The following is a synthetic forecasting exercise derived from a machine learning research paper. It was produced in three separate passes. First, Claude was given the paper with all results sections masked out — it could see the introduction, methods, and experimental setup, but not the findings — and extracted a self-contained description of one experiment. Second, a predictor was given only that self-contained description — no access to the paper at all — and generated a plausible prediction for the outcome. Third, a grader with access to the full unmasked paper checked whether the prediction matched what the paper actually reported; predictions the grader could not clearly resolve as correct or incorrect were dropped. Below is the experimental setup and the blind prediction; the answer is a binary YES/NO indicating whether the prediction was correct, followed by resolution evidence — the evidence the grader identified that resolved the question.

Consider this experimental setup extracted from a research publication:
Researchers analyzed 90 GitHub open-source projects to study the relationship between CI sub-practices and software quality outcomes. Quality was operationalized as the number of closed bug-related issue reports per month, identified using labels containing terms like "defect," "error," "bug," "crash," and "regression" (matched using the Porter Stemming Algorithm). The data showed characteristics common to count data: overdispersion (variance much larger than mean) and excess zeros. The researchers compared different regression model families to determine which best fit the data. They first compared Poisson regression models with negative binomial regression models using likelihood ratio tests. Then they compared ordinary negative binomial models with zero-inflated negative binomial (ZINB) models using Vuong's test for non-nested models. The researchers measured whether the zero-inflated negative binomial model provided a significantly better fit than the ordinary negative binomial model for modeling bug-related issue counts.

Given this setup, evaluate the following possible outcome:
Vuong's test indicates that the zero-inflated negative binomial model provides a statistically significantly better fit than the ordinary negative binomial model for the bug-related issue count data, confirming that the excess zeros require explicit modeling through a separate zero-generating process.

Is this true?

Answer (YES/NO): YES